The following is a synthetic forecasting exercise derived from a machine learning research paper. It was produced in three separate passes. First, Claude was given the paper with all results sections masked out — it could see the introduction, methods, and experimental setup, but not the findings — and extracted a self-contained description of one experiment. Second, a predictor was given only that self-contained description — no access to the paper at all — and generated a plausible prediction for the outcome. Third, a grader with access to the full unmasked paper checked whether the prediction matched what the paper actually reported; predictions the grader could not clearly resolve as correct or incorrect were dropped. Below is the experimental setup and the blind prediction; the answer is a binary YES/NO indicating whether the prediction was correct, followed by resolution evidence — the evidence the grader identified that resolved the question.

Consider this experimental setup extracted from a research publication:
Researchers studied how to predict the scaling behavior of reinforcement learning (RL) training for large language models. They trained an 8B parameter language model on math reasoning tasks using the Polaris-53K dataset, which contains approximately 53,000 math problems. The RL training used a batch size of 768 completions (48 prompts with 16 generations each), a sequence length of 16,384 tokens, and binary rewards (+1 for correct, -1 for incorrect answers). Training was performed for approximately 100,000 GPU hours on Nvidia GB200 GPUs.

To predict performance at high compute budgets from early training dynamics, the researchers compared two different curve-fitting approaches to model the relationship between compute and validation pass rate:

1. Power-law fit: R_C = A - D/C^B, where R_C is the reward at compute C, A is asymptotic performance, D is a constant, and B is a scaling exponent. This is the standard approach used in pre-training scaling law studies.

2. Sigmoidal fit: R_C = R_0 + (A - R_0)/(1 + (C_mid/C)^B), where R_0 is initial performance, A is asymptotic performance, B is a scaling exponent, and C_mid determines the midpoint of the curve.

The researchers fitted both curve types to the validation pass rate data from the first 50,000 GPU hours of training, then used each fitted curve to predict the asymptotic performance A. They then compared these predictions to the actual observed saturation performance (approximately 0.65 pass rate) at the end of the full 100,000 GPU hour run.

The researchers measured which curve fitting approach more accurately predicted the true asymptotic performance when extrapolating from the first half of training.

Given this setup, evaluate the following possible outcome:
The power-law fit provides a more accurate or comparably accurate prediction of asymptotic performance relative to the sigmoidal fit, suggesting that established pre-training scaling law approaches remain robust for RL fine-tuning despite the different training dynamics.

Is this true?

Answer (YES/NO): NO